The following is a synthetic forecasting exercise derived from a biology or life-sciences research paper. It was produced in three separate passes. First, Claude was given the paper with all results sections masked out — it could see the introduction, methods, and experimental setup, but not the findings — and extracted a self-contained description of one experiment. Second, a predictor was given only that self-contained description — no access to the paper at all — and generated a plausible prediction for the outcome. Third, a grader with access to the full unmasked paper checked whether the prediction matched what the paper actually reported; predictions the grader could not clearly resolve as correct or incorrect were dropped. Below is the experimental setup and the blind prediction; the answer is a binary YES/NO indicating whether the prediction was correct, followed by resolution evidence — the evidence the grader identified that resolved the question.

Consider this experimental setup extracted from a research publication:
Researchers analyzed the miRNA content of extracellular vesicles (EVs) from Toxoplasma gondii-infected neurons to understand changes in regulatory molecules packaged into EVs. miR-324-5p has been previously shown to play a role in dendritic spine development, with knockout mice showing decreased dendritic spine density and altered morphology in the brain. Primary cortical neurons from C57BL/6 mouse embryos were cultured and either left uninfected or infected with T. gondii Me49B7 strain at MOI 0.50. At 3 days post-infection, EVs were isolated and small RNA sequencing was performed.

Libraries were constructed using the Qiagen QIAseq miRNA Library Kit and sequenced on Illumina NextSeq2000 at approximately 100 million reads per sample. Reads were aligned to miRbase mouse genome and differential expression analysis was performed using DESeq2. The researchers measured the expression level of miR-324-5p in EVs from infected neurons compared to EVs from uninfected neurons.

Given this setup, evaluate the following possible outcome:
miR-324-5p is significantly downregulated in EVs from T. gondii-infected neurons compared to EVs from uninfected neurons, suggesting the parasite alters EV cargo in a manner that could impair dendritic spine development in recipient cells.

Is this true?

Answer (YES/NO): YES